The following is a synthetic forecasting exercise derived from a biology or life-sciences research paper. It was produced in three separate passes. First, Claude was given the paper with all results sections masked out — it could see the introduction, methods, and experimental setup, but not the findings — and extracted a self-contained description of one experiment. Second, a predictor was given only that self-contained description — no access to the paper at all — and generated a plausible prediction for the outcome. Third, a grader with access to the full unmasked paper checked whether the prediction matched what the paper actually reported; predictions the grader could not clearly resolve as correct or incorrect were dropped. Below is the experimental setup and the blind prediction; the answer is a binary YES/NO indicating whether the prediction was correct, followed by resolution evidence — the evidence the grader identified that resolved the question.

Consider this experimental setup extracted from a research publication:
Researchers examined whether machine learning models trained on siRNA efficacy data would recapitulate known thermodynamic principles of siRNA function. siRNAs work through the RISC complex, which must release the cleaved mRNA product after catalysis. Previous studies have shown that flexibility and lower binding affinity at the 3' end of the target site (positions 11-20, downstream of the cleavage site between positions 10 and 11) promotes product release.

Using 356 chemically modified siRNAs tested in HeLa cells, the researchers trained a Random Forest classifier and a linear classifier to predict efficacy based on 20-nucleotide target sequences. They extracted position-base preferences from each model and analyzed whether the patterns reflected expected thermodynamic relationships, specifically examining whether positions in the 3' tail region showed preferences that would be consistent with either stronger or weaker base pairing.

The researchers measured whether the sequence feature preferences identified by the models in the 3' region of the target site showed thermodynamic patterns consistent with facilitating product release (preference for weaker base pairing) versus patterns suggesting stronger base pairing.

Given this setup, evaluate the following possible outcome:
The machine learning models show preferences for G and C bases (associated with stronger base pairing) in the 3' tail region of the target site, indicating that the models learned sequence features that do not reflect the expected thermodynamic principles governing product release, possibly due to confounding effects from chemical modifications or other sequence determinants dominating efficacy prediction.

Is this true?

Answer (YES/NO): NO